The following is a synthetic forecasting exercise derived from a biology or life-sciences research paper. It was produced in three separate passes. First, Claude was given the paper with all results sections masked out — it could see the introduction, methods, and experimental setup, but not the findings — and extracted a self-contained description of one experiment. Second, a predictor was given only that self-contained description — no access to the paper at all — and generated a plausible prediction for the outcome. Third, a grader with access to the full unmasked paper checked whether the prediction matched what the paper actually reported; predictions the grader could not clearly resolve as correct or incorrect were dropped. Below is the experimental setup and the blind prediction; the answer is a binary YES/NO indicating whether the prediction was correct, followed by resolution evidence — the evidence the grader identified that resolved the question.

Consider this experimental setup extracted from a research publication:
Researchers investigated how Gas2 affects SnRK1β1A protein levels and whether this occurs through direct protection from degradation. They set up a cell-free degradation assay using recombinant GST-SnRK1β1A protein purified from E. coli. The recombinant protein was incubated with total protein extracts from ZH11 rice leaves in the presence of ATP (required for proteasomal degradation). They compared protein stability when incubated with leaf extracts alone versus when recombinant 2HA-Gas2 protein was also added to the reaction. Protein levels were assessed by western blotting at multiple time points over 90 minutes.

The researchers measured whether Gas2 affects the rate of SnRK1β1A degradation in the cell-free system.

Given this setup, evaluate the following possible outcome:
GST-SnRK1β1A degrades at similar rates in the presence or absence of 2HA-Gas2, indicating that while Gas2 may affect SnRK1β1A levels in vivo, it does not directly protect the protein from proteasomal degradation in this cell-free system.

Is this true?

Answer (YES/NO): NO